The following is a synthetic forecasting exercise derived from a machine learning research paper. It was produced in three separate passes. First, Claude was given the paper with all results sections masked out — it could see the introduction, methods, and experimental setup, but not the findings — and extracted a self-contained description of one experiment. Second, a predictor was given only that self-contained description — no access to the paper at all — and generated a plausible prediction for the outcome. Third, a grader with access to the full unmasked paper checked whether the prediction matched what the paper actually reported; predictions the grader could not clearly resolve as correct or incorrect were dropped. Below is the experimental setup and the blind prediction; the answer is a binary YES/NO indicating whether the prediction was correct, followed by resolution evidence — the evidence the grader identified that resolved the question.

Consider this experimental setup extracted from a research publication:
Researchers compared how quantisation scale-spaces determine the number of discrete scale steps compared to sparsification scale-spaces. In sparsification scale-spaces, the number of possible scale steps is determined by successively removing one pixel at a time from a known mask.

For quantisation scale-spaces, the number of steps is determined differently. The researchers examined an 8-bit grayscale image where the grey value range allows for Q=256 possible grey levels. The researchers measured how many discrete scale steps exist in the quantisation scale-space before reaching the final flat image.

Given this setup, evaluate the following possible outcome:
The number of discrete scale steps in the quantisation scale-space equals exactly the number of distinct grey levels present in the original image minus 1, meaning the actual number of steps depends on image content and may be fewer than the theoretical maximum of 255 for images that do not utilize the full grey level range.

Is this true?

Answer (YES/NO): NO